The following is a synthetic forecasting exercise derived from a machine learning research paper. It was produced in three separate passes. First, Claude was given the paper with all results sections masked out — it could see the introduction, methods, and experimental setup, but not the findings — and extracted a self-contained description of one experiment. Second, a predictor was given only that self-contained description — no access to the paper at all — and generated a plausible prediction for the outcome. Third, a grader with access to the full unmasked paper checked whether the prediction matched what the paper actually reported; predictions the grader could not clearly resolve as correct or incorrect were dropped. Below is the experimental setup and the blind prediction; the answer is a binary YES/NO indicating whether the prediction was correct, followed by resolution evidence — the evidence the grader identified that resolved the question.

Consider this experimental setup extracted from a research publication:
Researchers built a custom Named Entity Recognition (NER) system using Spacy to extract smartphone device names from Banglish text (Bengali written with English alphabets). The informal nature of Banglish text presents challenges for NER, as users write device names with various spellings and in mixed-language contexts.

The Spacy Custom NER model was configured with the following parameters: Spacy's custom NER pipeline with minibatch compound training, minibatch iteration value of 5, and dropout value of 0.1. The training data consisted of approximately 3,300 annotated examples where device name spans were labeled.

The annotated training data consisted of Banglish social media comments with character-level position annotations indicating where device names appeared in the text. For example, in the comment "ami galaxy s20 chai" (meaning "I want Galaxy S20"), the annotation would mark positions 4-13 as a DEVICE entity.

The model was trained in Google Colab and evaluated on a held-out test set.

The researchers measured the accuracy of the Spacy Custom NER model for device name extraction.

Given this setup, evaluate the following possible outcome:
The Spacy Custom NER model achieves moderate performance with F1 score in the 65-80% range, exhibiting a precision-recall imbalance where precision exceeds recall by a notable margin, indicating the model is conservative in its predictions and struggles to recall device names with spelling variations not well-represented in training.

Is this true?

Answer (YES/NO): NO